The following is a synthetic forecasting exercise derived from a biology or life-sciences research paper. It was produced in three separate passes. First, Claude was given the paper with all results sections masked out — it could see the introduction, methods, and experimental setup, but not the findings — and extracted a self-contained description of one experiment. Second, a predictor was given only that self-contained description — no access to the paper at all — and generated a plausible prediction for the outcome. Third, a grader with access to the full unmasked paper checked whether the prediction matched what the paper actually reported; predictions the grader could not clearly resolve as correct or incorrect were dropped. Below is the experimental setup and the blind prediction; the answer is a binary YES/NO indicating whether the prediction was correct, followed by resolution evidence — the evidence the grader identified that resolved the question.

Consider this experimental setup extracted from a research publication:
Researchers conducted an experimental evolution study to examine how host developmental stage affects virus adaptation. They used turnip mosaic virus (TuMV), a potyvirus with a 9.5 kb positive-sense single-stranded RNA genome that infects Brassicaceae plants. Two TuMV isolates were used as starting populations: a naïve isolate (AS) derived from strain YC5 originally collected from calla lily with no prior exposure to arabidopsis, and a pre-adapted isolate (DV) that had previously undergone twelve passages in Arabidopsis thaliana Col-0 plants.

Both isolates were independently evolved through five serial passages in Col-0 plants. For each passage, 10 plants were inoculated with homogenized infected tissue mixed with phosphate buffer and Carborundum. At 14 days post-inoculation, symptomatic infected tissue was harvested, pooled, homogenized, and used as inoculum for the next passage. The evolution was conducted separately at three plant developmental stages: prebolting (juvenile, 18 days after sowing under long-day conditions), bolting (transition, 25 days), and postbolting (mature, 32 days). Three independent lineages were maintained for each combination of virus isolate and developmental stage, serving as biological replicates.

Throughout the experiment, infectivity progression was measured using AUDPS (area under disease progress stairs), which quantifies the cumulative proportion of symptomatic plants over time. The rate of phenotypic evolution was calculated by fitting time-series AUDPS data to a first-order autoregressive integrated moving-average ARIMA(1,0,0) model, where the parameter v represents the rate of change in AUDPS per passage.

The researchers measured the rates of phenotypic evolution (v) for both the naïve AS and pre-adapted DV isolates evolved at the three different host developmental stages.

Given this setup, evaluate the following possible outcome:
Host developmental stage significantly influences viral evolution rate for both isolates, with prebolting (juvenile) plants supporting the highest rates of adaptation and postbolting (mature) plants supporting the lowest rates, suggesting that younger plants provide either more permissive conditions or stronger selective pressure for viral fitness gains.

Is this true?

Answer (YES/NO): YES